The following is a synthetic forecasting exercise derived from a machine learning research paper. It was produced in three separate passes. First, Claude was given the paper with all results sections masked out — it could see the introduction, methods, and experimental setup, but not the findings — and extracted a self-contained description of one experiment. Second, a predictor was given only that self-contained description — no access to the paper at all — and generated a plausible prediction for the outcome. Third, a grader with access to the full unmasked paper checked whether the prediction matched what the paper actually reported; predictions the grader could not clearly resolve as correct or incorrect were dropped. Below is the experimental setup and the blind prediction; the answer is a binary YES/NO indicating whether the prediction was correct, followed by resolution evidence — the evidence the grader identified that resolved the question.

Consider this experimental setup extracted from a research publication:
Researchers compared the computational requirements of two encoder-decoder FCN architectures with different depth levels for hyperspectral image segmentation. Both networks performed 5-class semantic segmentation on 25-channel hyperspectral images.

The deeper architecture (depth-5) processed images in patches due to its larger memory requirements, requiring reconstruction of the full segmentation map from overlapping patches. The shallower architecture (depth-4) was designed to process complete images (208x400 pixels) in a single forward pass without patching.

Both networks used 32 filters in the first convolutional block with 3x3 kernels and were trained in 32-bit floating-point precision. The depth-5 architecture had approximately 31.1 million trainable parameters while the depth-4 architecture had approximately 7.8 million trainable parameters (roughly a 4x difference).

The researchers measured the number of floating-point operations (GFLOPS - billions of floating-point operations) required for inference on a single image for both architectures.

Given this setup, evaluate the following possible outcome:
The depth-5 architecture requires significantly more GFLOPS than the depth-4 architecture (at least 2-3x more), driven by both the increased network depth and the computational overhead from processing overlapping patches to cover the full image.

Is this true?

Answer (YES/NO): NO